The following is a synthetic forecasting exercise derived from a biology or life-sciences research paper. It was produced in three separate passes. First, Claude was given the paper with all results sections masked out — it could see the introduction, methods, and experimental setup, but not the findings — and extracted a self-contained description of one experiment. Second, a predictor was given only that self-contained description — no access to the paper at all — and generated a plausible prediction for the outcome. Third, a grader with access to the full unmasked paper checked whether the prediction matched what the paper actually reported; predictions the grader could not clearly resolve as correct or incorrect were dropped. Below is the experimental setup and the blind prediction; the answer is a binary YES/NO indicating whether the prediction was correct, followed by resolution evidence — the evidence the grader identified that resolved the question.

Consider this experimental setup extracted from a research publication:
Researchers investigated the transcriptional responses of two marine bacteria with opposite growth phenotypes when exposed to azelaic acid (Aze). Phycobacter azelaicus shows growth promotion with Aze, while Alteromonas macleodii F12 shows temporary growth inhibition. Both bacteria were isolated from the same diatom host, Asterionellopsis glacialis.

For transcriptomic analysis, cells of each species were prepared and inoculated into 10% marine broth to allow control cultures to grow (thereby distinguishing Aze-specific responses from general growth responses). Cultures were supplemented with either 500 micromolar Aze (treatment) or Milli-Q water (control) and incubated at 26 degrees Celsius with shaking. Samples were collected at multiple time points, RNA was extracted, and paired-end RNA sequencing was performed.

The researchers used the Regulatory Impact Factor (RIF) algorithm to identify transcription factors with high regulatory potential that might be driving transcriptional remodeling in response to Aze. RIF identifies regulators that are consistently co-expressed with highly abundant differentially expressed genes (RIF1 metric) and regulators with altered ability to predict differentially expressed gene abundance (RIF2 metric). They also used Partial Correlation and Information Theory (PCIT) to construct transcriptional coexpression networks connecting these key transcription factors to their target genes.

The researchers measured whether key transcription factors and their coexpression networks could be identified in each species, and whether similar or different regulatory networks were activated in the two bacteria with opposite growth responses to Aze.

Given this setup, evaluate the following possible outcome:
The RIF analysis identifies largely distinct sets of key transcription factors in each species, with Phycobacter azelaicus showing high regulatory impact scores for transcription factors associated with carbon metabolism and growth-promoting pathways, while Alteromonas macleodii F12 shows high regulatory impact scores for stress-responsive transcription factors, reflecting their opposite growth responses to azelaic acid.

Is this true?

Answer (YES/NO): YES